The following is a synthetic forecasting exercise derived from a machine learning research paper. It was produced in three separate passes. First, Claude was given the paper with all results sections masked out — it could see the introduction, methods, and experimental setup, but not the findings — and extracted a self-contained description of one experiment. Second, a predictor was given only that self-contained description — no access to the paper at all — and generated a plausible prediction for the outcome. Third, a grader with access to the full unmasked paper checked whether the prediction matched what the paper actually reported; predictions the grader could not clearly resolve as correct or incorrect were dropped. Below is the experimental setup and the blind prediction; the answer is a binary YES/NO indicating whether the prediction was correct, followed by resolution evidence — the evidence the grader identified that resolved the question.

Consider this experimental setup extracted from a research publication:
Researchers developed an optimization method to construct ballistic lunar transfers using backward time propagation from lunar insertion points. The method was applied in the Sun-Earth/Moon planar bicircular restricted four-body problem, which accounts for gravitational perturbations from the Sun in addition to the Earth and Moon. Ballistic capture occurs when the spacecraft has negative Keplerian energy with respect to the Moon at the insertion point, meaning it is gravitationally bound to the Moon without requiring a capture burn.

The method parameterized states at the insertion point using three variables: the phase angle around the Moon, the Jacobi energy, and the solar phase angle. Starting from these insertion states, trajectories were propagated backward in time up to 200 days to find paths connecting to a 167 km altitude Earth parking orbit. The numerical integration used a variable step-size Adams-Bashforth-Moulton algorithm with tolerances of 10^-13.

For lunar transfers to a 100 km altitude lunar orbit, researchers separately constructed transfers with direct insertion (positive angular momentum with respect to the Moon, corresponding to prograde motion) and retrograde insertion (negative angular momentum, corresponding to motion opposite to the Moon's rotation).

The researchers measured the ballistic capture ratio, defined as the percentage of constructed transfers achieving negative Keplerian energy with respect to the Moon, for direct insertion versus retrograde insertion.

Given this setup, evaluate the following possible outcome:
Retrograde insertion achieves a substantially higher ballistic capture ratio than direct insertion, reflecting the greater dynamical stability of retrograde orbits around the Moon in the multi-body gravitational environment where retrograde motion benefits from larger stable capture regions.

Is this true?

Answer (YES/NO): NO